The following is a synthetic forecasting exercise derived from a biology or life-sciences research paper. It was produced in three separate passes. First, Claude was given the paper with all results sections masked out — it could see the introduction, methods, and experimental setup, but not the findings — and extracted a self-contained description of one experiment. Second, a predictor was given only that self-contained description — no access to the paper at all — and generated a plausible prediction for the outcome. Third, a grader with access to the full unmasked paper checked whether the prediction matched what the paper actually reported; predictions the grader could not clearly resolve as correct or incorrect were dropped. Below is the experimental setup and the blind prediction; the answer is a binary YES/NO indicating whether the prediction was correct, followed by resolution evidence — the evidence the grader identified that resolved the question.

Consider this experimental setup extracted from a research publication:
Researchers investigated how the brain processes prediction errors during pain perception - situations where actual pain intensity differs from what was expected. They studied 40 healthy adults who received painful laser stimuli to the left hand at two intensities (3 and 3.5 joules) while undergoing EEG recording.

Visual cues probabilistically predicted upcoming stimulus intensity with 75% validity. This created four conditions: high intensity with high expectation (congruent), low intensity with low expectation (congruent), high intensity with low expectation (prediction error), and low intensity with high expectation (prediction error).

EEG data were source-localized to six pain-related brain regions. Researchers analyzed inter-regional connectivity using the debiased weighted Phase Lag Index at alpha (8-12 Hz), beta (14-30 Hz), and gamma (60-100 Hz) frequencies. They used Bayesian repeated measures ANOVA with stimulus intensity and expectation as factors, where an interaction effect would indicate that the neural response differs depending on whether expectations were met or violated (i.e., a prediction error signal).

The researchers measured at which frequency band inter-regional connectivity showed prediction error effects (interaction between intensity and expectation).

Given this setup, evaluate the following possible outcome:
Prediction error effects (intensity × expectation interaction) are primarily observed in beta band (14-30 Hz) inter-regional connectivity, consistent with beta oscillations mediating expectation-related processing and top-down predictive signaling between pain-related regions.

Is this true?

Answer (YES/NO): NO